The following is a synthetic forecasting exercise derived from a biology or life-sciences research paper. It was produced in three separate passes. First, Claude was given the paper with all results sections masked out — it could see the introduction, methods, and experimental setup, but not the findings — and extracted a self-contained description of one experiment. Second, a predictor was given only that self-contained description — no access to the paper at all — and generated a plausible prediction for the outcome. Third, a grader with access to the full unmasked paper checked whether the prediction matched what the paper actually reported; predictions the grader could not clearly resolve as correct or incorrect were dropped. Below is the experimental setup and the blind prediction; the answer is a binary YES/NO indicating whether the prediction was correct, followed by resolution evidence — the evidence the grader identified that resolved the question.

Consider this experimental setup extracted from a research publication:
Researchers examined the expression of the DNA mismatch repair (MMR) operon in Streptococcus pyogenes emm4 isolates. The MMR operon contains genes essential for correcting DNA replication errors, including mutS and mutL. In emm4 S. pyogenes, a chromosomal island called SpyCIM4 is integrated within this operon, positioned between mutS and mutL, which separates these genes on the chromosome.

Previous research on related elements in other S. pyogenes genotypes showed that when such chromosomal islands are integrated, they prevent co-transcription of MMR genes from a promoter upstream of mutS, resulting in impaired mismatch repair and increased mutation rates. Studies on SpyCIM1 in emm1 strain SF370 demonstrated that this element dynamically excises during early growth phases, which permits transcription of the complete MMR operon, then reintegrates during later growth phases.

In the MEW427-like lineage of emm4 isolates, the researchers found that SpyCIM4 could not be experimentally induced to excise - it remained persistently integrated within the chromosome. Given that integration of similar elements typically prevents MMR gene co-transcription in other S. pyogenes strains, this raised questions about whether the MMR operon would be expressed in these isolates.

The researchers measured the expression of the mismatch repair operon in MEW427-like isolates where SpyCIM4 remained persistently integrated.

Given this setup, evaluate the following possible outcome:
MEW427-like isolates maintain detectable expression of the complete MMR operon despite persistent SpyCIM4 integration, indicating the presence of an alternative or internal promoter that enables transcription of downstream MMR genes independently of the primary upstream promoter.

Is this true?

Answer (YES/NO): YES